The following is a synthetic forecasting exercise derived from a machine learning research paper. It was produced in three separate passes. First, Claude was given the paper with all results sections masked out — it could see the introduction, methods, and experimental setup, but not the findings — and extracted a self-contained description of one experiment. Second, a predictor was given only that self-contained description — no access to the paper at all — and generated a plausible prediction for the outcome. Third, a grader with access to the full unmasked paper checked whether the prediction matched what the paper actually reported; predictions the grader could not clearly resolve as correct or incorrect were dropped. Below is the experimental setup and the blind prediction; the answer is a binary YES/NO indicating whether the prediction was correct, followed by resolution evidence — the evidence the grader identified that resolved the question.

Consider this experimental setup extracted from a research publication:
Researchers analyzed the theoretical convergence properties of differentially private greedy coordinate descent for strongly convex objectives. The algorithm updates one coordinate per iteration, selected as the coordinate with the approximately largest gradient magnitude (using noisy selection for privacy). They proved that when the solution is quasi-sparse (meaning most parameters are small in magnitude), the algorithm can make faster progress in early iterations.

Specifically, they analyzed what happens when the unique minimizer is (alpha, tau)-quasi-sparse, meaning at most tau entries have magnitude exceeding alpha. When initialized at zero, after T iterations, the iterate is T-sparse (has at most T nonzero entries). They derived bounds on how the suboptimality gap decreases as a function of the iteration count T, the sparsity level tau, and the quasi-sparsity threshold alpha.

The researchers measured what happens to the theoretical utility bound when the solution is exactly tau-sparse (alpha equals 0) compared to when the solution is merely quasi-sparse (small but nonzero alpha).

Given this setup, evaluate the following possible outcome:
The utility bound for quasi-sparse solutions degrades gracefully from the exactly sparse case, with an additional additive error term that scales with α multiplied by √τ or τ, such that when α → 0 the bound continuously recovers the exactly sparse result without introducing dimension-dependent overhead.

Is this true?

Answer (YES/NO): NO